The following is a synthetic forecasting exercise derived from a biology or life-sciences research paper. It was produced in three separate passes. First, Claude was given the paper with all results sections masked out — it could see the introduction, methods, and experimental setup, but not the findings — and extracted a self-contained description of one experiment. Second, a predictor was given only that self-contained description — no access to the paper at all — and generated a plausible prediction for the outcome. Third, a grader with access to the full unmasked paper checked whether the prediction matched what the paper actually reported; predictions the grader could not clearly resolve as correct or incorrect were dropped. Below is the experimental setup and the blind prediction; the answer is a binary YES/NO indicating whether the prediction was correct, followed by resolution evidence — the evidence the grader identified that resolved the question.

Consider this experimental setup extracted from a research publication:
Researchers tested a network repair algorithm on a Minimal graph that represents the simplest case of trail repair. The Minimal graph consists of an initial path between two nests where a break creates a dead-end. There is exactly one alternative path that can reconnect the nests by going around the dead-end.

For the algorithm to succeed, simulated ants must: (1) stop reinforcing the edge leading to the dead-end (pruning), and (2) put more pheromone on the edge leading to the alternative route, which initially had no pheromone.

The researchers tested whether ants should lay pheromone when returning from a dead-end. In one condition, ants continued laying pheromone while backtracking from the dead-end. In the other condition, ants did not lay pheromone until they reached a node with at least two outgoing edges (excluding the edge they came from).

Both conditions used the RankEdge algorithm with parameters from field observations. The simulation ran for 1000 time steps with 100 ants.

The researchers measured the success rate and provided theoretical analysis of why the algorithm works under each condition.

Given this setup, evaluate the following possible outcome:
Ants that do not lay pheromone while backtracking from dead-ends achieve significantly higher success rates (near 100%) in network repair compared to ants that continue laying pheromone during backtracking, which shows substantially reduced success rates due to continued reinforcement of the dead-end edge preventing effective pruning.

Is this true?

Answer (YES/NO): YES